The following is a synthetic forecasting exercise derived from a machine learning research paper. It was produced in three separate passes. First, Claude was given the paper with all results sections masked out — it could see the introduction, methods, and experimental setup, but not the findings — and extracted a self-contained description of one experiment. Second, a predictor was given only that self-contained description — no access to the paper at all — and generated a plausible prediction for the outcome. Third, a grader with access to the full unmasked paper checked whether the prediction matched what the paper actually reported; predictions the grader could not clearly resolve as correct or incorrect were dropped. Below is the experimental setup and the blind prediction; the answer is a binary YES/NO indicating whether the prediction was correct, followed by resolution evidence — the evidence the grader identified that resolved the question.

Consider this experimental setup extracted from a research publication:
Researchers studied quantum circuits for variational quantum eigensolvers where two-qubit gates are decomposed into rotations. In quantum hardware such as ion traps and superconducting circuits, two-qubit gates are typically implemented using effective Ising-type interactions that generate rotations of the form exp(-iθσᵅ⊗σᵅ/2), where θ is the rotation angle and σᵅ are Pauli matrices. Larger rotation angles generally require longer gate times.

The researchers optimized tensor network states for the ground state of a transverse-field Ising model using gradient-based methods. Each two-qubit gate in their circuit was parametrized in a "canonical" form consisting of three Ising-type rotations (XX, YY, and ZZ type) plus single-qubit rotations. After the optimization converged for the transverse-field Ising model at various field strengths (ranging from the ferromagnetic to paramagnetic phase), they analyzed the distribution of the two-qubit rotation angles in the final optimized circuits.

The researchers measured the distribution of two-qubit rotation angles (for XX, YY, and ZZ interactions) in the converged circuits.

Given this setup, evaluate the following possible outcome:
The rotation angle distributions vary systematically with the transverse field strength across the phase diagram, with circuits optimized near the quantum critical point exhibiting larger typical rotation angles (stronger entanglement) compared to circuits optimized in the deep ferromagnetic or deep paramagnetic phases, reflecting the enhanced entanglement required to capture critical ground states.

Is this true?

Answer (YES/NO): NO